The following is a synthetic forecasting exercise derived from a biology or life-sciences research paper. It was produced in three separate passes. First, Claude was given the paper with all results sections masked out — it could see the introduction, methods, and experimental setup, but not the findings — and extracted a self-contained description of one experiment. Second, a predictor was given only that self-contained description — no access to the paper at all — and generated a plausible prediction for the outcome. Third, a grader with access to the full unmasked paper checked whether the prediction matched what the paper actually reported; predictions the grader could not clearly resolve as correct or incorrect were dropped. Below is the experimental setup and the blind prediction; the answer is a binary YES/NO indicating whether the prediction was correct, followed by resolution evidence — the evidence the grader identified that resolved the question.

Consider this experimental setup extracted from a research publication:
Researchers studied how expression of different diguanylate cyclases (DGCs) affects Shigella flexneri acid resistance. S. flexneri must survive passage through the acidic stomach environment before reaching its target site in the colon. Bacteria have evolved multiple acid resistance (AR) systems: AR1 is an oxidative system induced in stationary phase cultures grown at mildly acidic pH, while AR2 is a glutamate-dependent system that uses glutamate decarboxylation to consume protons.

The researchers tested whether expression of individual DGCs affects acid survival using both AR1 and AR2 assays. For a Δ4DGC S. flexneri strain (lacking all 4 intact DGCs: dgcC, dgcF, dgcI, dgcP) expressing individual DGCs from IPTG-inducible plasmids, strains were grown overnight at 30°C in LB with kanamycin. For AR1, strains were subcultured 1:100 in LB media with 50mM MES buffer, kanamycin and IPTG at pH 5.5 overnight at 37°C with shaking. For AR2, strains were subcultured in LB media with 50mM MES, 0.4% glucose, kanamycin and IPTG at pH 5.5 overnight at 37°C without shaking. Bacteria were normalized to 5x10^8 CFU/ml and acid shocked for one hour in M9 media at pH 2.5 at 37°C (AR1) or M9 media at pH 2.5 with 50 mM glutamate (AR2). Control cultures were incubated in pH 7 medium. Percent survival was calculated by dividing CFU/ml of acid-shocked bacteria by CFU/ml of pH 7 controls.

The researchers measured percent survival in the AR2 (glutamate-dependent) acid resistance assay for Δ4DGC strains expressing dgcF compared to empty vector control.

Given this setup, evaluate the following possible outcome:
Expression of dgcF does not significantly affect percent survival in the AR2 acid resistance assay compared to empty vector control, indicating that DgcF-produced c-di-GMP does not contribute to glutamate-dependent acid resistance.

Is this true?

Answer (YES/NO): YES